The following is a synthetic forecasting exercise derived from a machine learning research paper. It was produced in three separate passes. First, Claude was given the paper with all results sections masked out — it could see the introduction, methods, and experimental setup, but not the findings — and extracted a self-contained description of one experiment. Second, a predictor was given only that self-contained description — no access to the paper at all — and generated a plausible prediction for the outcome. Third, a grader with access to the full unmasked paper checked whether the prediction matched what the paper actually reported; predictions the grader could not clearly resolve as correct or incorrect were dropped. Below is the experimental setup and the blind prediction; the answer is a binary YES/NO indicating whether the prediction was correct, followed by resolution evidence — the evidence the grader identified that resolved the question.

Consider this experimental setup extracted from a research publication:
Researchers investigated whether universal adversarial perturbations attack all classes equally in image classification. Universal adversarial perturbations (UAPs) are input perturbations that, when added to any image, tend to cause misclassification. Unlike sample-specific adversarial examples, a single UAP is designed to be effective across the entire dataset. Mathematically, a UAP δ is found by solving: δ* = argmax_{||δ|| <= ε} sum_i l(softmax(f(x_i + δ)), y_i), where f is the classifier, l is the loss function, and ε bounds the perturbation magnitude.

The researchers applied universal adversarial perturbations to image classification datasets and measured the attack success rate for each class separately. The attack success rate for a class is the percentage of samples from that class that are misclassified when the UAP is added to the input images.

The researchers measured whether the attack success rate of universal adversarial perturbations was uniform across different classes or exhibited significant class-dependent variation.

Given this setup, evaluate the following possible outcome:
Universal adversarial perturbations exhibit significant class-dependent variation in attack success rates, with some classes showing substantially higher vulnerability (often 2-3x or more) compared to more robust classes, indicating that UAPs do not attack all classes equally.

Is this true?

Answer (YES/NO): NO